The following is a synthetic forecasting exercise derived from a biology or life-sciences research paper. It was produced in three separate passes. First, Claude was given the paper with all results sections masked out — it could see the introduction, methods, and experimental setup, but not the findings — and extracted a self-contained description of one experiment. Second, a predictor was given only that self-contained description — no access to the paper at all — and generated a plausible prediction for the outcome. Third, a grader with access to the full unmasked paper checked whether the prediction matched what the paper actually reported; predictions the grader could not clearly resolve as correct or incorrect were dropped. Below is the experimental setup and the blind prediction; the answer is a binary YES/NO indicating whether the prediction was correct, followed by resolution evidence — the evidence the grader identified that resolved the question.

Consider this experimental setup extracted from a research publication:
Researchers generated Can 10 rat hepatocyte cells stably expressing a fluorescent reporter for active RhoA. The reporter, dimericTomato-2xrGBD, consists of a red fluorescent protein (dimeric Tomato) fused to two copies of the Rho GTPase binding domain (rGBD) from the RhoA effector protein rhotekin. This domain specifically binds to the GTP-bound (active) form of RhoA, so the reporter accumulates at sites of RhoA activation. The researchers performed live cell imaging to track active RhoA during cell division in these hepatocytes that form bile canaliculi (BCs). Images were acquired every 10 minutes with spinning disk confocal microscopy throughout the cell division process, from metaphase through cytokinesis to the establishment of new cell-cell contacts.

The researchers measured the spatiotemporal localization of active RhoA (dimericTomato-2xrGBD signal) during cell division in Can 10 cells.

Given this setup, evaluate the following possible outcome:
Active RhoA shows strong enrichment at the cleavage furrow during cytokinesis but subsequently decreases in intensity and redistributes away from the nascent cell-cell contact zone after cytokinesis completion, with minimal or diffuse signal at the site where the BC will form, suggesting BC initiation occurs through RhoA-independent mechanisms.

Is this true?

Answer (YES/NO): NO